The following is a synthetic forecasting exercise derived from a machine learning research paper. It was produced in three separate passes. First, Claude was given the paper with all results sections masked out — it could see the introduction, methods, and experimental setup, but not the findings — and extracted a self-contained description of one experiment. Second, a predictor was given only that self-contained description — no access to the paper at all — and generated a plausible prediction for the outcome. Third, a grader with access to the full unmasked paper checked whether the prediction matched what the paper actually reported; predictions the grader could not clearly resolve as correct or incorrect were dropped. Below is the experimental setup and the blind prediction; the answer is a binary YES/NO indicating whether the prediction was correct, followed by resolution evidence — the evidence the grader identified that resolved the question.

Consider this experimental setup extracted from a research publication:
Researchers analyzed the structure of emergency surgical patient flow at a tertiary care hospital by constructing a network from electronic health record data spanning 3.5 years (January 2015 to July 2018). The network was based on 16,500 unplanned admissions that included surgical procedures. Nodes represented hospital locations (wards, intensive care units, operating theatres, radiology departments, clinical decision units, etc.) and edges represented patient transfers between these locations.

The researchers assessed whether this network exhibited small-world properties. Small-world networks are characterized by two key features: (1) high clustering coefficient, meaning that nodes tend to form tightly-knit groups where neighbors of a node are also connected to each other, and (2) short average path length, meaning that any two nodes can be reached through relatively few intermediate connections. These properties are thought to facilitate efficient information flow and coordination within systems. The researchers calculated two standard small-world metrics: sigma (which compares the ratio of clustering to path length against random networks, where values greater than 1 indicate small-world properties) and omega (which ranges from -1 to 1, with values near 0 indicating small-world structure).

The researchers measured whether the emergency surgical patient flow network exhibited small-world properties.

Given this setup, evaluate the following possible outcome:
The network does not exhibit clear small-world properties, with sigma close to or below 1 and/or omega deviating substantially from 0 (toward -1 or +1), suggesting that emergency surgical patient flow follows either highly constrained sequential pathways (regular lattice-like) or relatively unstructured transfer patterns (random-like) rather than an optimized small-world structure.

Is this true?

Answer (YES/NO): NO